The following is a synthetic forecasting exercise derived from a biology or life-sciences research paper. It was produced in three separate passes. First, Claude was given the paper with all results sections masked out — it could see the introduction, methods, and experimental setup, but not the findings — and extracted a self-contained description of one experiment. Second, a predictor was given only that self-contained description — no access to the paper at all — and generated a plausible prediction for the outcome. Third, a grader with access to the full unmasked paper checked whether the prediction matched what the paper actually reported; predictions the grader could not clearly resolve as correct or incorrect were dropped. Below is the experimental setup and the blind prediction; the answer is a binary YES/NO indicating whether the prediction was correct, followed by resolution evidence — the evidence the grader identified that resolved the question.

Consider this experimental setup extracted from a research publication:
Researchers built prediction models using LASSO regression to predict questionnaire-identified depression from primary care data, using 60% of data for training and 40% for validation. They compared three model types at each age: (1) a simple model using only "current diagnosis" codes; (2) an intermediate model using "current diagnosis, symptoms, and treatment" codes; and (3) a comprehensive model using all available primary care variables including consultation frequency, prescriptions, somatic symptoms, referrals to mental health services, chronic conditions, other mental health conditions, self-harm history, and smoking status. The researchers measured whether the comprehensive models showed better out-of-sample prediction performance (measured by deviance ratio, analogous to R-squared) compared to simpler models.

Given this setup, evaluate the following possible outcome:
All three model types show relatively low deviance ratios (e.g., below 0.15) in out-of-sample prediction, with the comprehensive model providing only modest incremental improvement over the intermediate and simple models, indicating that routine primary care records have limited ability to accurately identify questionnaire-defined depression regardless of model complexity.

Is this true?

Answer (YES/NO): YES